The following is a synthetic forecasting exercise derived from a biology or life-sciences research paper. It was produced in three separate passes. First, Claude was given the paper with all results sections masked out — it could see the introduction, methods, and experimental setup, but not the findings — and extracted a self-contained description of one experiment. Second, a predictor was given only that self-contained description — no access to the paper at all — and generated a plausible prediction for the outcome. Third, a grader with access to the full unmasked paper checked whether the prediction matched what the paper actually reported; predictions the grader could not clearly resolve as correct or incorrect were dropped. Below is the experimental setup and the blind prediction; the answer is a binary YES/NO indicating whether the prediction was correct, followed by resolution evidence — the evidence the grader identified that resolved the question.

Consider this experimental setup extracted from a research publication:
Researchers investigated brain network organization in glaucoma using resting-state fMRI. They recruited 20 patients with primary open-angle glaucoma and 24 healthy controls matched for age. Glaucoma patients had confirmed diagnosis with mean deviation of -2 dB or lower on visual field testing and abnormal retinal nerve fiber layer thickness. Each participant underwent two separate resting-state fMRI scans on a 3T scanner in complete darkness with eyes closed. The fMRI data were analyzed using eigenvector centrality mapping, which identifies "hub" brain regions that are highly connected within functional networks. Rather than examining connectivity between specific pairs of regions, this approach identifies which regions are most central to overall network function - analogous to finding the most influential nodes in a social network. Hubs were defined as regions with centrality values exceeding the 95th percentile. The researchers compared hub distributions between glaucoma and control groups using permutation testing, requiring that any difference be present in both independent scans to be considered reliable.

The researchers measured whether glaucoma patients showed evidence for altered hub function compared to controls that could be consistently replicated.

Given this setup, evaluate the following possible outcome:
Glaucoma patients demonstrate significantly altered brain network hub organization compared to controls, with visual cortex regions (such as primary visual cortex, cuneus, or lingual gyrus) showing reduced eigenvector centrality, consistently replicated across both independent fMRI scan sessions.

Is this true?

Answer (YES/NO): NO